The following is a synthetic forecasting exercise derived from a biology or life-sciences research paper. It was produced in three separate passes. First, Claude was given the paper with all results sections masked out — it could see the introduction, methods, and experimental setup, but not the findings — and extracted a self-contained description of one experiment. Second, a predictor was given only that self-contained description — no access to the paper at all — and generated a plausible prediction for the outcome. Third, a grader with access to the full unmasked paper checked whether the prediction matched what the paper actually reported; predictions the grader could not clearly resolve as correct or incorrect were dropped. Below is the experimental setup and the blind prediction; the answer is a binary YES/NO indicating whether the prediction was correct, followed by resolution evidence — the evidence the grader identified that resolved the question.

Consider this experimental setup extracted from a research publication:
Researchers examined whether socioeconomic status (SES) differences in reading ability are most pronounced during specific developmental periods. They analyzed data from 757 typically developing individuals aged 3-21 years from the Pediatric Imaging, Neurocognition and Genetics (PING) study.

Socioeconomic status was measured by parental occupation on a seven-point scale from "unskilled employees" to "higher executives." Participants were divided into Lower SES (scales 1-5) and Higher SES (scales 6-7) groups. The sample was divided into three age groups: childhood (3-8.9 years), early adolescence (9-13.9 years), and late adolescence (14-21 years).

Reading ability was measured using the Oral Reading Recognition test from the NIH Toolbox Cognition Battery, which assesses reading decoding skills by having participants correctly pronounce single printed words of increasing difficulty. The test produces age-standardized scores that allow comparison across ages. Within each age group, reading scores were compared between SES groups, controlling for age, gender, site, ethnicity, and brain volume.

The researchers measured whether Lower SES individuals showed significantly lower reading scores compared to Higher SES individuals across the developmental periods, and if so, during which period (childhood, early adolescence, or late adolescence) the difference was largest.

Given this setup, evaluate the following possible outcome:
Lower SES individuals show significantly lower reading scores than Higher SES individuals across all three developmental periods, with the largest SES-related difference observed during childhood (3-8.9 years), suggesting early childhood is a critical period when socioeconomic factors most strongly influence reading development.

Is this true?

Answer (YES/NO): NO